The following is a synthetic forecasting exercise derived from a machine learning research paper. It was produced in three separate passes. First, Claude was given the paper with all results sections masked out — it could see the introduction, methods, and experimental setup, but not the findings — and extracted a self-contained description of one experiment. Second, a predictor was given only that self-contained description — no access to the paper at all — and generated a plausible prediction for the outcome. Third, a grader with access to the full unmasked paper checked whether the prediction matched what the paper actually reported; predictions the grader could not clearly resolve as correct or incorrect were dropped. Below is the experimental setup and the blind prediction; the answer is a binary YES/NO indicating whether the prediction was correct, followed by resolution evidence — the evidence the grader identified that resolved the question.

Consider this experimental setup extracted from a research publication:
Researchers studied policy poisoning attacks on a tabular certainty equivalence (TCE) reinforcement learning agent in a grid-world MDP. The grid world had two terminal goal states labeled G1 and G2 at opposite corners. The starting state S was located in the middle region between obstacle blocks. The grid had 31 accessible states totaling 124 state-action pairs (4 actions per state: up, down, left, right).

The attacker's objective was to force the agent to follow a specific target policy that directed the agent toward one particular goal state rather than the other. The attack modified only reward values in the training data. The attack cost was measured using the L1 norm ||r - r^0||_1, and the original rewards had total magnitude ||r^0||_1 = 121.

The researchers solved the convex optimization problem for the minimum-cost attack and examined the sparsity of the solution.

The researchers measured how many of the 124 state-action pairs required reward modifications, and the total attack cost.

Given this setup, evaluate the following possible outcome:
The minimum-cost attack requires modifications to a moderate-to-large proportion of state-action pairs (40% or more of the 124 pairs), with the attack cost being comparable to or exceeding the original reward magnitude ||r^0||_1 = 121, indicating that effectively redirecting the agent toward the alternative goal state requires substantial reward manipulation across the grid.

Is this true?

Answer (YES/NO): NO